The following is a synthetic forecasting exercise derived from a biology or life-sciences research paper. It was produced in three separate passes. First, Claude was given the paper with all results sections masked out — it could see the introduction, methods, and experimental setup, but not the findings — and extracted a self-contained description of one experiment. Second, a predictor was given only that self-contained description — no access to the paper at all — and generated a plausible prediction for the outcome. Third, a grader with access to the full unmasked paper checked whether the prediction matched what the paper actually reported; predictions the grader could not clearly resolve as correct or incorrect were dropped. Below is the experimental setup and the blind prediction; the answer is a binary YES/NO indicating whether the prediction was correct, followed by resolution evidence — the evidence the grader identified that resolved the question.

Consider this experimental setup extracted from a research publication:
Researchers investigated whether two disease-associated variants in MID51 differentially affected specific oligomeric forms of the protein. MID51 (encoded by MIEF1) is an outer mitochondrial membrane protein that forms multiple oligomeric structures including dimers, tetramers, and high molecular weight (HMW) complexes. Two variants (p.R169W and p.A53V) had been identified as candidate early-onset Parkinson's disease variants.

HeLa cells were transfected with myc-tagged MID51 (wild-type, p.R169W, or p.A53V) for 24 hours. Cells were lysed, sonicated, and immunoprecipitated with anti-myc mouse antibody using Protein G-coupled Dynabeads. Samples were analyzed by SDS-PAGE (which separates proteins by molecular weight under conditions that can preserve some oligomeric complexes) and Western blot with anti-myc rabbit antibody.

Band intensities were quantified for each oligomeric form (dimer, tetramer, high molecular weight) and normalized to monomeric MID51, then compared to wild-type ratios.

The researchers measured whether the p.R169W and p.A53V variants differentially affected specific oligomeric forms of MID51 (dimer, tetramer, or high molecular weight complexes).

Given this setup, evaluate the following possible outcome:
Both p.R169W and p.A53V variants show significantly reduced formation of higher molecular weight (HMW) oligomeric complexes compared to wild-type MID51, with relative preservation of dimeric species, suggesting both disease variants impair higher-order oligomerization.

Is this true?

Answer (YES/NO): NO